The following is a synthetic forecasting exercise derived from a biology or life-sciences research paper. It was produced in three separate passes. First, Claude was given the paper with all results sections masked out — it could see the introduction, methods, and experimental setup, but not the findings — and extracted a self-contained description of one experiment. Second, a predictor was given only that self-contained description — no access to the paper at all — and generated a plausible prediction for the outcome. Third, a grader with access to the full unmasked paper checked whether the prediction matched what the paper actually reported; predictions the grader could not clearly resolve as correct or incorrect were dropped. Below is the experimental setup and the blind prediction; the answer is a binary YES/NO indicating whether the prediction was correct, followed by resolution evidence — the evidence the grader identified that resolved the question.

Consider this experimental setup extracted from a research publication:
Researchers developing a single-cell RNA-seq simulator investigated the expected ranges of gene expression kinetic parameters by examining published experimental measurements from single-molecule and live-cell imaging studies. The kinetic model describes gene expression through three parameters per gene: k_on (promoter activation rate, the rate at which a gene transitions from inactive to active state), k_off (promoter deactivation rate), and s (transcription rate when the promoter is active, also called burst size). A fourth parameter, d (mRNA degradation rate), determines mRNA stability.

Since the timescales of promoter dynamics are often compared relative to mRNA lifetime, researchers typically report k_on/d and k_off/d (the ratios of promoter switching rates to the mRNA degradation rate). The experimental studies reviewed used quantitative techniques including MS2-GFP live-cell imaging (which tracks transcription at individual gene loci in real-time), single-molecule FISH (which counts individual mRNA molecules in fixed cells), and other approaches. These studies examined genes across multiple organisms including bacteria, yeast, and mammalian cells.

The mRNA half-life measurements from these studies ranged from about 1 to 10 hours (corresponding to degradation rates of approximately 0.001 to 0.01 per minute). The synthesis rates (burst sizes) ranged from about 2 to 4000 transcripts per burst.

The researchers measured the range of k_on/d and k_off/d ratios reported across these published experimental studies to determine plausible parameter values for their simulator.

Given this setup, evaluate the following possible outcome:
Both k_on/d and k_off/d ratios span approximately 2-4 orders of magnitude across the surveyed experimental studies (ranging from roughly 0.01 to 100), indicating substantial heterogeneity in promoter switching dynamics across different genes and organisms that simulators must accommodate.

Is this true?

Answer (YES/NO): NO